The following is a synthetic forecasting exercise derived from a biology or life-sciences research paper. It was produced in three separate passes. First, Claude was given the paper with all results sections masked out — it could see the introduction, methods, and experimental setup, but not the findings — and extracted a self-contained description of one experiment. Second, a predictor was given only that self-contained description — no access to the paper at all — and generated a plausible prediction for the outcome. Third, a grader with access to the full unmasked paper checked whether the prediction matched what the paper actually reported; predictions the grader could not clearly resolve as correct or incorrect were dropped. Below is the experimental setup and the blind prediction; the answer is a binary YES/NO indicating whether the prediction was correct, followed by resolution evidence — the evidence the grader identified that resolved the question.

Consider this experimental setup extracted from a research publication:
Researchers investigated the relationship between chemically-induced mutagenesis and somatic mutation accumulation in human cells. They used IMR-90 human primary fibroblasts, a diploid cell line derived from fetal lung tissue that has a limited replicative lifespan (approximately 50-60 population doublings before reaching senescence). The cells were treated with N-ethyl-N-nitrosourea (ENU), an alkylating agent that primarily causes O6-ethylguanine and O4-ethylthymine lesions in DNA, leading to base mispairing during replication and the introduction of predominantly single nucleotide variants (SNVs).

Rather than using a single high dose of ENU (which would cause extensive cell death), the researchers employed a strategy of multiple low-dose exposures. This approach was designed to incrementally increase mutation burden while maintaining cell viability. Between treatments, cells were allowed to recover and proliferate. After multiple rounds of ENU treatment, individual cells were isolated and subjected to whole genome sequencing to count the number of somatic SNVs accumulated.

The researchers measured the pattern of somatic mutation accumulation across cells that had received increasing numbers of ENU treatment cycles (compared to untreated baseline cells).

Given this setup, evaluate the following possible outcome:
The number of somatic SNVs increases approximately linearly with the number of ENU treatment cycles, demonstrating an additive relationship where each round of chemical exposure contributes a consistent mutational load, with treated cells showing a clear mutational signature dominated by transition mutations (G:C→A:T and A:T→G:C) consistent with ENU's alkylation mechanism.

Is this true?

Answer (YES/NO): NO